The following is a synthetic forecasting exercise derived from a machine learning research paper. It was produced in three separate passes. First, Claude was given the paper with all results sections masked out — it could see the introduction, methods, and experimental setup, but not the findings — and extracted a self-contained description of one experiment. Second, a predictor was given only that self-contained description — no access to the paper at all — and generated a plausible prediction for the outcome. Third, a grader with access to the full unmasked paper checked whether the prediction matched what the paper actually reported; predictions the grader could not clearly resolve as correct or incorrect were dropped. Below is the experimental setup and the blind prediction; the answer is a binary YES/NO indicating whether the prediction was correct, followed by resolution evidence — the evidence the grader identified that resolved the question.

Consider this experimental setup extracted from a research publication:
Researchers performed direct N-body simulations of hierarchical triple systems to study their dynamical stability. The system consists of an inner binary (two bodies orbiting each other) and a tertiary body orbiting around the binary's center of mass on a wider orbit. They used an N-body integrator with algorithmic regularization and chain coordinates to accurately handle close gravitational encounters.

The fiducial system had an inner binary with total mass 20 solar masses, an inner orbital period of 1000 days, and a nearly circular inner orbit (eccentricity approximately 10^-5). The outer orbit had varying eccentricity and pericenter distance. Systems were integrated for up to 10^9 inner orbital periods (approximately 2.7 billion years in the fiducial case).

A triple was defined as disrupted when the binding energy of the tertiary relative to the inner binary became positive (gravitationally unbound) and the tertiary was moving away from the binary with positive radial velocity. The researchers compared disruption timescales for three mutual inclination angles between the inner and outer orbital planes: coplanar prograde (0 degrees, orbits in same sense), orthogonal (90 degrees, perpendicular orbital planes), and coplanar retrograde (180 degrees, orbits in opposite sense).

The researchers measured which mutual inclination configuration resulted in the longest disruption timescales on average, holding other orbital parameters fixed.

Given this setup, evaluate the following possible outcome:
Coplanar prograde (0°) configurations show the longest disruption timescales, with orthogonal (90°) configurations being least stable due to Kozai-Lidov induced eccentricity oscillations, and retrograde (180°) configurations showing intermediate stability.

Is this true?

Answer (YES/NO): NO